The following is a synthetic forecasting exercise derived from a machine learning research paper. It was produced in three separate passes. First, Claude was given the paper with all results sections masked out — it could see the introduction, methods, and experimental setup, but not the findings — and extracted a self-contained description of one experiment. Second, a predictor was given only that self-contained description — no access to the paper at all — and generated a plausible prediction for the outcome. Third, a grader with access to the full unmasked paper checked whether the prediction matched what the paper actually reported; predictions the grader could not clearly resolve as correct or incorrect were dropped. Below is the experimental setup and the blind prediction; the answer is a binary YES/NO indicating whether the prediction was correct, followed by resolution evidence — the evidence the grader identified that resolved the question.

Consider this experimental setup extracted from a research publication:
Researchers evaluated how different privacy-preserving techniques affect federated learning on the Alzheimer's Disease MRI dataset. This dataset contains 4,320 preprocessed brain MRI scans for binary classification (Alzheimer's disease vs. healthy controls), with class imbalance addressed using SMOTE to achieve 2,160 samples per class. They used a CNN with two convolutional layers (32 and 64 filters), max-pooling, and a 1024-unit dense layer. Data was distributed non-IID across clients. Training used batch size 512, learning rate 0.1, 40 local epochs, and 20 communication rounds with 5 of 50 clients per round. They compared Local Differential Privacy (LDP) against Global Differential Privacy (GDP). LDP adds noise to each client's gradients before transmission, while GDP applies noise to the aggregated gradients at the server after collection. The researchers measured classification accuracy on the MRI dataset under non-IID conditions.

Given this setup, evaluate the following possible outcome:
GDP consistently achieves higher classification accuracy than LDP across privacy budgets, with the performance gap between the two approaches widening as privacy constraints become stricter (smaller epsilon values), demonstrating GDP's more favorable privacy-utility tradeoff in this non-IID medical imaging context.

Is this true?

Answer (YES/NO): NO